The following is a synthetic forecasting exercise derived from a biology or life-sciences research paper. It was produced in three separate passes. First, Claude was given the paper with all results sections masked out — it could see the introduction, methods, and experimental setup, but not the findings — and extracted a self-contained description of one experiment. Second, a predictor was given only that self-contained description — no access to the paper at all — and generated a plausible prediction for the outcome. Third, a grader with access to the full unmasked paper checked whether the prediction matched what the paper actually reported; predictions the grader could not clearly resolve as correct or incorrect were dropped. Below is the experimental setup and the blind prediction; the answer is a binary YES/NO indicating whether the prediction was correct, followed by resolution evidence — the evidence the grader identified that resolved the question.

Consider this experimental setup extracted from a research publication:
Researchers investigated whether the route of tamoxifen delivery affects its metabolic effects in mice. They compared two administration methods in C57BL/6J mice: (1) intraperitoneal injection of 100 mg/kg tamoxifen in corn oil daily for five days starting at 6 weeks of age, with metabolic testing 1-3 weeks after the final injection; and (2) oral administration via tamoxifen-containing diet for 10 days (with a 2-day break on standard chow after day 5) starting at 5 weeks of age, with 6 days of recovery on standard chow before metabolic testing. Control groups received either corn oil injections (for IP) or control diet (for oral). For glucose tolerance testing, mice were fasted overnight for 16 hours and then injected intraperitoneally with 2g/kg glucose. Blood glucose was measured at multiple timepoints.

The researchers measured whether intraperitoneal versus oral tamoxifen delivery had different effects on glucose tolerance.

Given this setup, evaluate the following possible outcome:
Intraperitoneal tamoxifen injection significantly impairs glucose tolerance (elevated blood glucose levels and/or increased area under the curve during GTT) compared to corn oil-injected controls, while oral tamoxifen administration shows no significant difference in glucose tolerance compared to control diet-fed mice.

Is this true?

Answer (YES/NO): NO